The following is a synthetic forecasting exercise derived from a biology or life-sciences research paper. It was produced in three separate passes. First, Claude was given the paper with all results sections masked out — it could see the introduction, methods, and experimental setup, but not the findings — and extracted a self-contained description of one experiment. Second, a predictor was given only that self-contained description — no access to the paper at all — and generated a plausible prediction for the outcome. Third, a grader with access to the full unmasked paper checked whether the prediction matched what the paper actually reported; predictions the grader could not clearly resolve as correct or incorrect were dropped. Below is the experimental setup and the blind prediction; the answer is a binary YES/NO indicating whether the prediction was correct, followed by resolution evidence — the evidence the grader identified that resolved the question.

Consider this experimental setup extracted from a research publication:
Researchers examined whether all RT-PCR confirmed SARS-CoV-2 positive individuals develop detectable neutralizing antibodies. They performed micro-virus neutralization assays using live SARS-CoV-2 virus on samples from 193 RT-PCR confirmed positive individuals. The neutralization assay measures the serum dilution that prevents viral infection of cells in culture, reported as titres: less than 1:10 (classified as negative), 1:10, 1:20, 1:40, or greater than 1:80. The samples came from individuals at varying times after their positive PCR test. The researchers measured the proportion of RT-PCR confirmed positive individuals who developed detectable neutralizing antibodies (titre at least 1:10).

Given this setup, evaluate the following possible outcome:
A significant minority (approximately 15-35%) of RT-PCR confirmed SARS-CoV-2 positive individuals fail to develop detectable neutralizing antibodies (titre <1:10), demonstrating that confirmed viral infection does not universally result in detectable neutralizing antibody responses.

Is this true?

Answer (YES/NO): YES